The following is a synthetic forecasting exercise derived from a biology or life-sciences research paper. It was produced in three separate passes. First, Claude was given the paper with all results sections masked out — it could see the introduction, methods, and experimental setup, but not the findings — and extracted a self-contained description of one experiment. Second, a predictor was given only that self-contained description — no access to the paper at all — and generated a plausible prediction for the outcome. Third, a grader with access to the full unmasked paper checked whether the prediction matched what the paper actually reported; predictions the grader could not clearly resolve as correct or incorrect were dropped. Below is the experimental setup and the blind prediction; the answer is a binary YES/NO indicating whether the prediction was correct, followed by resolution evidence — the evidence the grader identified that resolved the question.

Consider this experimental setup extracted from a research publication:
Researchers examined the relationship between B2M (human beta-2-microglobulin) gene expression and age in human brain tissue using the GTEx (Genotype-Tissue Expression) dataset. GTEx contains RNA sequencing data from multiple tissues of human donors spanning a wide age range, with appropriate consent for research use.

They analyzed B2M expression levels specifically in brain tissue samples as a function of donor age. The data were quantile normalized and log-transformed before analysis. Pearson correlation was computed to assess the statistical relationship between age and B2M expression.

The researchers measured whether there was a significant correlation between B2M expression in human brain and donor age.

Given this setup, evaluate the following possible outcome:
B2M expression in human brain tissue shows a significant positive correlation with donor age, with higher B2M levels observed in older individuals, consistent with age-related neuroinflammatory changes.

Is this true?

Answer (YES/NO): YES